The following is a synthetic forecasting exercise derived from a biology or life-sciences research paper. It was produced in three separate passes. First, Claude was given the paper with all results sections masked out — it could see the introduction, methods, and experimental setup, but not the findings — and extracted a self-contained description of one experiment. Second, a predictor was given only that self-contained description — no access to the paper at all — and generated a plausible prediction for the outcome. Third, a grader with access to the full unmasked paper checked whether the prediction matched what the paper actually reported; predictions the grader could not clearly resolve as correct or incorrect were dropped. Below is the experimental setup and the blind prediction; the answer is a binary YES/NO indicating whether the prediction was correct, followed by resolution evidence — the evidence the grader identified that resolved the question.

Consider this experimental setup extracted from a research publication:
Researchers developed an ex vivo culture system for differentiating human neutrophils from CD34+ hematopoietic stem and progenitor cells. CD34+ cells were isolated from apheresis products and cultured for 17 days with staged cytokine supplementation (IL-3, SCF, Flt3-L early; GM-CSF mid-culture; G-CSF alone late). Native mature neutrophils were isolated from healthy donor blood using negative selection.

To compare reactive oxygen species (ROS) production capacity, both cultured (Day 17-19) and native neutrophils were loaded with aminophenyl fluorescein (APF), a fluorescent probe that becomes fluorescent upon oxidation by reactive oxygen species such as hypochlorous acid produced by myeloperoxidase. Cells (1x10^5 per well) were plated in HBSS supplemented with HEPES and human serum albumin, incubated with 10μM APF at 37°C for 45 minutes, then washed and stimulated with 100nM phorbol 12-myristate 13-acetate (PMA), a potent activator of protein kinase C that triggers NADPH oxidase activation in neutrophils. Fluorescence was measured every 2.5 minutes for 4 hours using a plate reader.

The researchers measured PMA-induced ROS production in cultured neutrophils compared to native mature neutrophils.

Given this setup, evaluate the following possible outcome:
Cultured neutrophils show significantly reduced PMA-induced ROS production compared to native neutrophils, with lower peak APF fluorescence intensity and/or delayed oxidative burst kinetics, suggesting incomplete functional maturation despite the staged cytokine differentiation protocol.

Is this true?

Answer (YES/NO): NO